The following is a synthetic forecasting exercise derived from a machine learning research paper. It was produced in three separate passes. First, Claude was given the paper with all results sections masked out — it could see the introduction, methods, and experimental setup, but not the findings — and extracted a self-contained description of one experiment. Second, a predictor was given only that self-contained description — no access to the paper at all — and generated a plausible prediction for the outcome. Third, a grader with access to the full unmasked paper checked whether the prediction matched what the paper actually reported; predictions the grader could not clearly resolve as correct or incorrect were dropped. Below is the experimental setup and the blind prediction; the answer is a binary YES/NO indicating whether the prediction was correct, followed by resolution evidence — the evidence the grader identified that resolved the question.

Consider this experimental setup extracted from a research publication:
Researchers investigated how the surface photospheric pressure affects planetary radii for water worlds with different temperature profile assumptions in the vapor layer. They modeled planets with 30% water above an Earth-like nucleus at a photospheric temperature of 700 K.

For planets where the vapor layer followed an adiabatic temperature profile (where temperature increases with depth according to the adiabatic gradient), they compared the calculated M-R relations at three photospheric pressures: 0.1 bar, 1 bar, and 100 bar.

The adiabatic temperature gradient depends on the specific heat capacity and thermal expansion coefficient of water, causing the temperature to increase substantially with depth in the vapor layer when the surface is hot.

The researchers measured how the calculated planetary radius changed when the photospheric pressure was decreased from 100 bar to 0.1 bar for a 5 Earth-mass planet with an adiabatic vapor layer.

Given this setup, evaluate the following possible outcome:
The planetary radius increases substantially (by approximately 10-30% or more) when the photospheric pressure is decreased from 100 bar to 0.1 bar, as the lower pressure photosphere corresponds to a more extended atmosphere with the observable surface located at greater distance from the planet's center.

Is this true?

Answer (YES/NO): YES